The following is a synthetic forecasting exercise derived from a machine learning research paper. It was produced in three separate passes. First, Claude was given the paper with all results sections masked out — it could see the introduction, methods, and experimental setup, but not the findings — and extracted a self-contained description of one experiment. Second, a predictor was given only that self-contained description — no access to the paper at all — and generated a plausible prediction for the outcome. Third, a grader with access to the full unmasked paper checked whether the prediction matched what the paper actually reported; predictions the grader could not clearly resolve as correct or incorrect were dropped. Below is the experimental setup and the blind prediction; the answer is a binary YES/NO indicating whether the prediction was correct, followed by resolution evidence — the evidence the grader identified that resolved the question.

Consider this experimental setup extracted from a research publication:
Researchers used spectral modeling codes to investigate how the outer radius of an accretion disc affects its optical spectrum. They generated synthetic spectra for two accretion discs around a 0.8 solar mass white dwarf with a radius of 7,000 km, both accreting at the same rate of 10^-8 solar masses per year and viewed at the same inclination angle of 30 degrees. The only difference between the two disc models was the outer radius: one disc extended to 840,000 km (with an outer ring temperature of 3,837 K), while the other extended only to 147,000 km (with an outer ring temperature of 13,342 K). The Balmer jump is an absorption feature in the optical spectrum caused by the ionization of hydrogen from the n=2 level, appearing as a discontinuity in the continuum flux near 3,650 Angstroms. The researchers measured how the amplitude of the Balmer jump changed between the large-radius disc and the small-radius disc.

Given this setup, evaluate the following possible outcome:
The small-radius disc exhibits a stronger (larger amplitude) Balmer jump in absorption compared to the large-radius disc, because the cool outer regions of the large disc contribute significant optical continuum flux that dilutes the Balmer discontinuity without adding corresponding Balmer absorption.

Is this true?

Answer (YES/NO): NO